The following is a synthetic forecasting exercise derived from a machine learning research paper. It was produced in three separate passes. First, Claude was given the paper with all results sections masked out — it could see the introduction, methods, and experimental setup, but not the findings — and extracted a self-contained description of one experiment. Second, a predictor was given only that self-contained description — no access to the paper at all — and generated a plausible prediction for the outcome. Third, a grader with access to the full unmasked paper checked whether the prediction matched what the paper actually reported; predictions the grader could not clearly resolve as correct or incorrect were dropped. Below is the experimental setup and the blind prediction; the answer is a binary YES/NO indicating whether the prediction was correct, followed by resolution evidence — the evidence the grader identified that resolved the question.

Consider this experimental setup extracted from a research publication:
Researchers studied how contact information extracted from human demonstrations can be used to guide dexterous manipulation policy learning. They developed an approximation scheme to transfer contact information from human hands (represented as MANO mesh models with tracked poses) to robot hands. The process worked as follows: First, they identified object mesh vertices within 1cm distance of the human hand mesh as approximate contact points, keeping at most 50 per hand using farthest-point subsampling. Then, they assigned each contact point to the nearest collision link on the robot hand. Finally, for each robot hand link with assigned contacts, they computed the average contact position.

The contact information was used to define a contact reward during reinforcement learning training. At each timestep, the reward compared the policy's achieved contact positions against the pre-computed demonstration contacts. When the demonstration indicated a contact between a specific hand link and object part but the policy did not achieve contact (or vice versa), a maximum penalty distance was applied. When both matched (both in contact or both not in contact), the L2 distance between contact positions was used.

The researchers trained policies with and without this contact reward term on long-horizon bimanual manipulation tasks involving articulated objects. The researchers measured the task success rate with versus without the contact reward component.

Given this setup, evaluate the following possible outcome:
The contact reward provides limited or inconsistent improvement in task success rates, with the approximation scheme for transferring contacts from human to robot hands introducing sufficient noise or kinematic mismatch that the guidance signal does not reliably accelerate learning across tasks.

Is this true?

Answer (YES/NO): NO